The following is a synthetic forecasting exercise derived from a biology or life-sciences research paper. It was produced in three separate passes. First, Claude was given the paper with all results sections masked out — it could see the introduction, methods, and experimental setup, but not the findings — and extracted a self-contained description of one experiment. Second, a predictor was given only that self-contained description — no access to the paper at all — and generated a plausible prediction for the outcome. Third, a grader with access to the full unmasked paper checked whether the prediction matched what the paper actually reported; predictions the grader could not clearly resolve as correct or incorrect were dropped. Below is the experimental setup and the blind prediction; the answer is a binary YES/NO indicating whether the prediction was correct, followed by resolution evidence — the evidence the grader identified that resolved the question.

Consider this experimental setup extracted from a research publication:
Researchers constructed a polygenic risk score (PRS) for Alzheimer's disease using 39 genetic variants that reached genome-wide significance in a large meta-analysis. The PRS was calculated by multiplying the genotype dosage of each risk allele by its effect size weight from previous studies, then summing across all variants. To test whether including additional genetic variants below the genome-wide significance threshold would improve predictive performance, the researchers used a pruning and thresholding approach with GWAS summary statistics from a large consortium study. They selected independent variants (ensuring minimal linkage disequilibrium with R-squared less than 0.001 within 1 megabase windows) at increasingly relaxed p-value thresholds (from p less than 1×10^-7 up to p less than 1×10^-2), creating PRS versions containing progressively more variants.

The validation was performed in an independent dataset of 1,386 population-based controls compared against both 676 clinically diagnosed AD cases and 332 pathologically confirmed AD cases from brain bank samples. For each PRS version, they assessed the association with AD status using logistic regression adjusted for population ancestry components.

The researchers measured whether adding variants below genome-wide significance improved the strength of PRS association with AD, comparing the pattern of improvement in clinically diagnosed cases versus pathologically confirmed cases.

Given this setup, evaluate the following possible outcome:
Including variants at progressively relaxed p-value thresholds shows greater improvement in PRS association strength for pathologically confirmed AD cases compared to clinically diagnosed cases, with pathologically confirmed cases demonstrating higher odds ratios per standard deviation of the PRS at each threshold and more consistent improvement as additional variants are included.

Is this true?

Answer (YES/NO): NO